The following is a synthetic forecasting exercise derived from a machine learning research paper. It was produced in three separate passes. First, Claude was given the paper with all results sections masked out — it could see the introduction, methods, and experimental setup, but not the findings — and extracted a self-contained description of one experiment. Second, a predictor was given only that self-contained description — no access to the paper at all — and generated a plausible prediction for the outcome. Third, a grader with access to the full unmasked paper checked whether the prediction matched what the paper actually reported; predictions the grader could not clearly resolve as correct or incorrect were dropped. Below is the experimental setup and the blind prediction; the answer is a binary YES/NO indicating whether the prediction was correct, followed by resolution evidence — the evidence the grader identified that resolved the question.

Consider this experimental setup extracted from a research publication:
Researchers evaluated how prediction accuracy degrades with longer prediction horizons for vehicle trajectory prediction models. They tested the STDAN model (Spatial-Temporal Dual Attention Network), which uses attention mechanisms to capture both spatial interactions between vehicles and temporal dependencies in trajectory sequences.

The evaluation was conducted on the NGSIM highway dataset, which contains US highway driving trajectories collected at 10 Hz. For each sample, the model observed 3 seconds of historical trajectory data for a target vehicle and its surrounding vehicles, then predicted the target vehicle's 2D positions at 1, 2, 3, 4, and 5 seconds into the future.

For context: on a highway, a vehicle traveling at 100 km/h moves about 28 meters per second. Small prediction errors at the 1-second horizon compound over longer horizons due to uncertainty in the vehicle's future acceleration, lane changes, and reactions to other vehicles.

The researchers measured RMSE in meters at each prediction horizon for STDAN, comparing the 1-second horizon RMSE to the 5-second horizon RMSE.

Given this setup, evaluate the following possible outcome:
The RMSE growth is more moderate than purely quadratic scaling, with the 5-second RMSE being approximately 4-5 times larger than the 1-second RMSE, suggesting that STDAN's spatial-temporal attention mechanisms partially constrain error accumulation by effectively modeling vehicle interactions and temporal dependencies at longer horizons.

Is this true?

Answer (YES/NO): NO